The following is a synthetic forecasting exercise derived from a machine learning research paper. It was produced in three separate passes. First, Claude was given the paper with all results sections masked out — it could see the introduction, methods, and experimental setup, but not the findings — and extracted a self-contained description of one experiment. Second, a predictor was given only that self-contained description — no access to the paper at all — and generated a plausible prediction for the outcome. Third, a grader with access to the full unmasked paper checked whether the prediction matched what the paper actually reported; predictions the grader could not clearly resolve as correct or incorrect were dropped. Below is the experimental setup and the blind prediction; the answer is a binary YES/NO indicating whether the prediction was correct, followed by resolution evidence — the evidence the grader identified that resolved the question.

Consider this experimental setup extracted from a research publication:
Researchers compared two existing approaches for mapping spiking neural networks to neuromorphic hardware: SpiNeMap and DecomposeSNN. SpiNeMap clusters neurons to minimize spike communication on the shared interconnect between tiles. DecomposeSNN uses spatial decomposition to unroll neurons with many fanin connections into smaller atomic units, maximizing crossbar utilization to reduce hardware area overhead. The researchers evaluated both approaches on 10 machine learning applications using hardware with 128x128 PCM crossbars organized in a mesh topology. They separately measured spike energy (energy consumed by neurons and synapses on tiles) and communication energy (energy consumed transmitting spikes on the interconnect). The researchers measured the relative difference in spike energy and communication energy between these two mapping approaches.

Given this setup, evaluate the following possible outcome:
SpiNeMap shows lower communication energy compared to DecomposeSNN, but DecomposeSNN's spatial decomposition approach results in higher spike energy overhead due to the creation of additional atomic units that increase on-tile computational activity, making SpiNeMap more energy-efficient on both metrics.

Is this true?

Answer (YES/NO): NO